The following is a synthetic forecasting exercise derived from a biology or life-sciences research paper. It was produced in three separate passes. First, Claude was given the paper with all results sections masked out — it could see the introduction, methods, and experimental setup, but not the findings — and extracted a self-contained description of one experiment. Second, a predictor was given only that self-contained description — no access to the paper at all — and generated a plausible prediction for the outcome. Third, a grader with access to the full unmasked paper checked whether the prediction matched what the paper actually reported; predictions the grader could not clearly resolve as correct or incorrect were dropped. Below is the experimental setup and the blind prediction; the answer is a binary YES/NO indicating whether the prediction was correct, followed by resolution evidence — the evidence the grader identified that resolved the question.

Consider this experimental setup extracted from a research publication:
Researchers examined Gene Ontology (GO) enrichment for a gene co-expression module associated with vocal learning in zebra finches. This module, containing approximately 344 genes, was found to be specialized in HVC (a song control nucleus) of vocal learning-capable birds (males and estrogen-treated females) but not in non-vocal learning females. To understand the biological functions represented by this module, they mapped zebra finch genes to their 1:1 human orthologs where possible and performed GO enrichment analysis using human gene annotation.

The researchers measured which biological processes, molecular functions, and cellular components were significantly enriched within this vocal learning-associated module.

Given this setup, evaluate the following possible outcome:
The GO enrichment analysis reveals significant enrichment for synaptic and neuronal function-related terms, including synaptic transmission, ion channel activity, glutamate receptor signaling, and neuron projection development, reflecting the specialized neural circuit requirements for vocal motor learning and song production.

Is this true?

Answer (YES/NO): NO